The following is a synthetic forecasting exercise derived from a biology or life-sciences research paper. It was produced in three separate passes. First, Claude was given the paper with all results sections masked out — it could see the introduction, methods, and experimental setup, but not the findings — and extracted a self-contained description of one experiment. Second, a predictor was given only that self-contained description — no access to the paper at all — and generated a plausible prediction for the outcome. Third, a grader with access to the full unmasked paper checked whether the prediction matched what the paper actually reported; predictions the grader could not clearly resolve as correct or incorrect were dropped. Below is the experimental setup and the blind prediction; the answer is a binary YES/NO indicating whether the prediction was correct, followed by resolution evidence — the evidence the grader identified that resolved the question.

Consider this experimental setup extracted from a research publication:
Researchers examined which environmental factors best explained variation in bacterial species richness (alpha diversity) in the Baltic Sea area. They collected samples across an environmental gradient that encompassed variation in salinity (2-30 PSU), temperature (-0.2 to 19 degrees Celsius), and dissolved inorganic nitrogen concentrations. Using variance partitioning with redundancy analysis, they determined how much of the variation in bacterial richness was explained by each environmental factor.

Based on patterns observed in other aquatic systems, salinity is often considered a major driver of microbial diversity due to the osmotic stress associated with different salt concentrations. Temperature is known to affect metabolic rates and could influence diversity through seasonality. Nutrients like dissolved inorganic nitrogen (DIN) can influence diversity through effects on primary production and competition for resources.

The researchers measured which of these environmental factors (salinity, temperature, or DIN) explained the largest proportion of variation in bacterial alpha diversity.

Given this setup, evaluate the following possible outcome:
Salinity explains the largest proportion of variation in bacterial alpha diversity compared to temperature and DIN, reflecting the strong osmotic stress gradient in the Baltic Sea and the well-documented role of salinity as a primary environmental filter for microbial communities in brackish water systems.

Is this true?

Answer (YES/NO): NO